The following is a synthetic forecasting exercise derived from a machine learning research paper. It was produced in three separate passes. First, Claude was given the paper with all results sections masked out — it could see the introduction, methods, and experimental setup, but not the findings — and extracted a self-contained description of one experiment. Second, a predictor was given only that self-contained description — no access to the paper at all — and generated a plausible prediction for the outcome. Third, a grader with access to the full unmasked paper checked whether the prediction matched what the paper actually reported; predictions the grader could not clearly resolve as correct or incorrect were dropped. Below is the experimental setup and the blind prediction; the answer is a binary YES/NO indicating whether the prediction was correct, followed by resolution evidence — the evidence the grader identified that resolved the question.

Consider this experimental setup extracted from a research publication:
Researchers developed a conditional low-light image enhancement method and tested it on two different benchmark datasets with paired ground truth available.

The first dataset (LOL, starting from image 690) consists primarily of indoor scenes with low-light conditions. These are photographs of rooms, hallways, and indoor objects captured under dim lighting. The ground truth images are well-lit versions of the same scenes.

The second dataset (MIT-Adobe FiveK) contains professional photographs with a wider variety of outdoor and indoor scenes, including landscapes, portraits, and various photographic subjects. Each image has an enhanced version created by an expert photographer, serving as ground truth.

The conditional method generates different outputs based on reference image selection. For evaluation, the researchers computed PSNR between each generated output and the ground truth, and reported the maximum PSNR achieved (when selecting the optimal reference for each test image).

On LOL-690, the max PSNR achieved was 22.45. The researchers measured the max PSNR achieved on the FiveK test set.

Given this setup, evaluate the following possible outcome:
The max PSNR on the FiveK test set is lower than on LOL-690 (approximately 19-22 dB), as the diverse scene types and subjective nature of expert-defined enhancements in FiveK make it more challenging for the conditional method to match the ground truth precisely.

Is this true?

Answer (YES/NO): YES